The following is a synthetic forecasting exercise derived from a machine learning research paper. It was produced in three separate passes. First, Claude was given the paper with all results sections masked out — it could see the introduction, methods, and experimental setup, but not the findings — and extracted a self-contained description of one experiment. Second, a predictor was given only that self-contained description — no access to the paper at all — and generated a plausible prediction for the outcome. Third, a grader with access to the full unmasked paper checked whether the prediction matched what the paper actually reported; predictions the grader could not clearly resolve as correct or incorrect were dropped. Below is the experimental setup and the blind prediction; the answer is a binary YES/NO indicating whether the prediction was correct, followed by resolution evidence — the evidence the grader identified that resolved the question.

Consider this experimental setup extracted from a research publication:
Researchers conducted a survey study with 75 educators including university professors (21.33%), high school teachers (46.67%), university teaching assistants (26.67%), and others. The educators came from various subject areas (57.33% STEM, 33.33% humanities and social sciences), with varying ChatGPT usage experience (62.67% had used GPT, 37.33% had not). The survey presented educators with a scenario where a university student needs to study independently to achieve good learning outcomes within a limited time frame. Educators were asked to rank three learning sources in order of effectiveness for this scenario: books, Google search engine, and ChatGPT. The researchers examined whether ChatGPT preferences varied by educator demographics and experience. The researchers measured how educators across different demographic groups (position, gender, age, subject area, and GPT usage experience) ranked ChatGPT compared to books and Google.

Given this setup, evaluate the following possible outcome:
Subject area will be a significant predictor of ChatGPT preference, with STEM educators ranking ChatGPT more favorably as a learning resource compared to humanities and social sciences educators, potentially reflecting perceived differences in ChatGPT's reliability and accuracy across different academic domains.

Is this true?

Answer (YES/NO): NO